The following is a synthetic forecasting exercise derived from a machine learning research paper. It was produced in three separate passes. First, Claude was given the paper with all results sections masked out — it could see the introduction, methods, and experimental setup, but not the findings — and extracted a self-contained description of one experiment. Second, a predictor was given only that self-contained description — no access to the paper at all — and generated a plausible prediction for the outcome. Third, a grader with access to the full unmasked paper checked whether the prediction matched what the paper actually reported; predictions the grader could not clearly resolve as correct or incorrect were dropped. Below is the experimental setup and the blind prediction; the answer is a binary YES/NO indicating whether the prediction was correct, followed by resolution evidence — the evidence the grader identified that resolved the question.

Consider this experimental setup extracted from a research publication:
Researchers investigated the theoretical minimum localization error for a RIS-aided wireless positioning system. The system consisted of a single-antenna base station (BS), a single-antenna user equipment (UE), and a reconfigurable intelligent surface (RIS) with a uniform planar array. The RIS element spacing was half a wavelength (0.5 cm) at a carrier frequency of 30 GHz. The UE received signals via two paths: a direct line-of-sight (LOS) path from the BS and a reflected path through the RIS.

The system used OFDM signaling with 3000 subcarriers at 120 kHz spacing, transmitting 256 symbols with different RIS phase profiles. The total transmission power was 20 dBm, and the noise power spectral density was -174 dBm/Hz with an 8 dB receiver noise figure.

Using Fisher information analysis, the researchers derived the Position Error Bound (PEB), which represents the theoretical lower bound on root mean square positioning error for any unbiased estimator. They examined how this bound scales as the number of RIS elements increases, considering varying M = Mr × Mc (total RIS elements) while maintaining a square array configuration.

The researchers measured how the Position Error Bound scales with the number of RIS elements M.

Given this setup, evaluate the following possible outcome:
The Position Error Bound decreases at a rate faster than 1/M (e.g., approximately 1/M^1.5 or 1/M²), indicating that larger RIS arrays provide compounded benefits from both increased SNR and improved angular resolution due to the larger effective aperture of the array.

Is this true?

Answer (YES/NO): NO